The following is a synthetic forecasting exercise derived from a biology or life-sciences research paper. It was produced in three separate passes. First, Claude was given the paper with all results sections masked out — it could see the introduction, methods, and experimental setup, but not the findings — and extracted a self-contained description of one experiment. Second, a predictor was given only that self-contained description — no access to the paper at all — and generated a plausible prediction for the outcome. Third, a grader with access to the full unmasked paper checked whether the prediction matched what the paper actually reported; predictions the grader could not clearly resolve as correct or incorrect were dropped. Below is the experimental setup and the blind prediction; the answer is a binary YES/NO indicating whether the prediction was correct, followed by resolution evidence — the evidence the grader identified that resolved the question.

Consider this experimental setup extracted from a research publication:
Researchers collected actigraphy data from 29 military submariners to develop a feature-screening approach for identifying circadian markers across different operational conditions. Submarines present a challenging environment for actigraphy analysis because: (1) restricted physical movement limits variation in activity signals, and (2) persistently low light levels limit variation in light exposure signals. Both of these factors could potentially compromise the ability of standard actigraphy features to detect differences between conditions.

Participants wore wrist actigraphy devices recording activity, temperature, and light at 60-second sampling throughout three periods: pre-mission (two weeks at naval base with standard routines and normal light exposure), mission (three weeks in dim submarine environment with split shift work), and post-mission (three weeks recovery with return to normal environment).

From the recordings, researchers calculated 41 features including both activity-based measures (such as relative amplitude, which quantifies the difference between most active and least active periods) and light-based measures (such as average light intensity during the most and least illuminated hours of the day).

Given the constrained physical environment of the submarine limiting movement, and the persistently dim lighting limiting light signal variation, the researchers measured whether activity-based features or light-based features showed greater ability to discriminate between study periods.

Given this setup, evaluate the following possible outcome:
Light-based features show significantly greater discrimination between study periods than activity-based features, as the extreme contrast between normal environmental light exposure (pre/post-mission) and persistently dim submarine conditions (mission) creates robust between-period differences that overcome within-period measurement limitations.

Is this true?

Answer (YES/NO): YES